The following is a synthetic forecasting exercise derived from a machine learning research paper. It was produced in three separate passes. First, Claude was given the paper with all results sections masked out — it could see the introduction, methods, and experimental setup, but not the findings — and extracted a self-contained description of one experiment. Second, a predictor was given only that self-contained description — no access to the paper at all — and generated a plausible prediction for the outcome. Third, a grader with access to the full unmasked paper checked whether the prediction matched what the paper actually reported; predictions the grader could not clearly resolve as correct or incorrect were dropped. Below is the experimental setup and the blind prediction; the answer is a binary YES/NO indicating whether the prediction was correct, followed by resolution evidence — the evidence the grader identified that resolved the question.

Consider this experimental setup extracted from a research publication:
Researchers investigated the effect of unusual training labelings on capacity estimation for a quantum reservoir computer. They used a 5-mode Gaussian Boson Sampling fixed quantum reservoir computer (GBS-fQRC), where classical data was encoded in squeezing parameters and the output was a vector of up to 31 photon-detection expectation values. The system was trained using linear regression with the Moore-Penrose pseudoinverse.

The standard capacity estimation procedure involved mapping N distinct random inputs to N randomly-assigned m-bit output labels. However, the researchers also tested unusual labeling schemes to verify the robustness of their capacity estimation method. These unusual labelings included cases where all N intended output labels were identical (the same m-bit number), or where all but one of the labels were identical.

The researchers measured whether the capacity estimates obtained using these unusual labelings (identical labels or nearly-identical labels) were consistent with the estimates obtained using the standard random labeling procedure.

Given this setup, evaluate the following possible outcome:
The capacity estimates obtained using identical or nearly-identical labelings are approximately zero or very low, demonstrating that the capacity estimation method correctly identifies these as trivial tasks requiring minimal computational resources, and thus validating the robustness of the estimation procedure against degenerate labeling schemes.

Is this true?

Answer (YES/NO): NO